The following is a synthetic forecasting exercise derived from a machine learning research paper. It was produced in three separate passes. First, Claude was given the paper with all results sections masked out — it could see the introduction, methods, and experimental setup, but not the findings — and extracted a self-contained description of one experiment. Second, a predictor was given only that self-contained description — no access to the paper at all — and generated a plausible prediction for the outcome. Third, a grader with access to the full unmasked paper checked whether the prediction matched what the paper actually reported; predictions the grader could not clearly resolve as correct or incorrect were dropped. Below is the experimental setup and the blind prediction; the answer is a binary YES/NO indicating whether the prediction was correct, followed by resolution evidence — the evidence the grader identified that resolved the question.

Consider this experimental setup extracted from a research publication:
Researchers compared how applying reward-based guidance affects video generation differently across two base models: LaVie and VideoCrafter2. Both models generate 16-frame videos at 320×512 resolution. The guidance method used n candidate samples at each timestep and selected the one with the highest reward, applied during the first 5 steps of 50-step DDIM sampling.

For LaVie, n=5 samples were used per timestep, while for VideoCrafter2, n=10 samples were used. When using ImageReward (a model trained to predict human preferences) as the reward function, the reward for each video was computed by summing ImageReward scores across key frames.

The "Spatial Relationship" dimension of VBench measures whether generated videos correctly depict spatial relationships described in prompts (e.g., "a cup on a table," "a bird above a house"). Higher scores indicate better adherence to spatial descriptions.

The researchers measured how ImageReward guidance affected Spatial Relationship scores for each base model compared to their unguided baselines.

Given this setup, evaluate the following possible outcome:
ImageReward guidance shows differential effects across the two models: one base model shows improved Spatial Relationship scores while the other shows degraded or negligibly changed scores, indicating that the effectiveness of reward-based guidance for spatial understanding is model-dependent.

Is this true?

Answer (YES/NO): YES